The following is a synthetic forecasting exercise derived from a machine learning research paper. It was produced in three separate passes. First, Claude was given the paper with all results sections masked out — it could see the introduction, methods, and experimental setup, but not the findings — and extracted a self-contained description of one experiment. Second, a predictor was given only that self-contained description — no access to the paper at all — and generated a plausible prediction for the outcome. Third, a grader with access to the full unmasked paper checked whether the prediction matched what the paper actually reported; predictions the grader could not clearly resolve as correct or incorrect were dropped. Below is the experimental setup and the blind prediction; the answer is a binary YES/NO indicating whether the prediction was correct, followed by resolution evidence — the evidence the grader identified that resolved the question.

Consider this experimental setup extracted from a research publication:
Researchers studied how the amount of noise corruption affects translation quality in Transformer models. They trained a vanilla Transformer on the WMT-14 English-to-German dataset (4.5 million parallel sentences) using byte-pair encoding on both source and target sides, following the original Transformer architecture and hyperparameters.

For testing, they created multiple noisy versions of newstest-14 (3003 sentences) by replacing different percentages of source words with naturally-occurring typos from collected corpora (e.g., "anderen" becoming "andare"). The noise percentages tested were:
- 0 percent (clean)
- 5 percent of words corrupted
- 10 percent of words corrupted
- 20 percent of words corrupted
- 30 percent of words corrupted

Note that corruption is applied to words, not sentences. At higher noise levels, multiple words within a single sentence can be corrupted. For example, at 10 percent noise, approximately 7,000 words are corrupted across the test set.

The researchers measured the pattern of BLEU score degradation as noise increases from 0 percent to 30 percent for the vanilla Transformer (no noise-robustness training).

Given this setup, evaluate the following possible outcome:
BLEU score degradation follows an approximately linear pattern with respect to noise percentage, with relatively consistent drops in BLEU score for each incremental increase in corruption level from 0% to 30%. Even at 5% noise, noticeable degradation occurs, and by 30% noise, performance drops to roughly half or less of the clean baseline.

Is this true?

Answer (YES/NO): NO